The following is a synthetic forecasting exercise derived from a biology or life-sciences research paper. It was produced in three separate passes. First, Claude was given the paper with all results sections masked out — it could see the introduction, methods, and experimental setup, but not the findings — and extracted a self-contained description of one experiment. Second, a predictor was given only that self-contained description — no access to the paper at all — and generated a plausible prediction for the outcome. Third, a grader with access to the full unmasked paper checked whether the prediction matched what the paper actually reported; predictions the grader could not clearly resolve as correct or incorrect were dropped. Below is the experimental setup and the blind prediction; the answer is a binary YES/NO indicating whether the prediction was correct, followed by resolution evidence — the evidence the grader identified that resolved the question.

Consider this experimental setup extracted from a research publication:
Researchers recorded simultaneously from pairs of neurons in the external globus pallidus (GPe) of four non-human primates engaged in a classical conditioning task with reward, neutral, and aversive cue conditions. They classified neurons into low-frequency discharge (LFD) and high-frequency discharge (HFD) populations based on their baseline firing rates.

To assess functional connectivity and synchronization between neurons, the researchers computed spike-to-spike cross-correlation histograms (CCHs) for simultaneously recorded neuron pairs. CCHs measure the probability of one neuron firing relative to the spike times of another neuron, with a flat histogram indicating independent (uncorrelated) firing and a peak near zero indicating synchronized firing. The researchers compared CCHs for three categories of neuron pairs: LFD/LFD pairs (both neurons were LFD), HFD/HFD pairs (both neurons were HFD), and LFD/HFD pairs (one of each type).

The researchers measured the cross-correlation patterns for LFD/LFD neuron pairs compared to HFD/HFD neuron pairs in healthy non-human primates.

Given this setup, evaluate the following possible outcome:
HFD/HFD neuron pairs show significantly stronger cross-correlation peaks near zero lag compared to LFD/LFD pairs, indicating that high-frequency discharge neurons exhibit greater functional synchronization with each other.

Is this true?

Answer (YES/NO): NO